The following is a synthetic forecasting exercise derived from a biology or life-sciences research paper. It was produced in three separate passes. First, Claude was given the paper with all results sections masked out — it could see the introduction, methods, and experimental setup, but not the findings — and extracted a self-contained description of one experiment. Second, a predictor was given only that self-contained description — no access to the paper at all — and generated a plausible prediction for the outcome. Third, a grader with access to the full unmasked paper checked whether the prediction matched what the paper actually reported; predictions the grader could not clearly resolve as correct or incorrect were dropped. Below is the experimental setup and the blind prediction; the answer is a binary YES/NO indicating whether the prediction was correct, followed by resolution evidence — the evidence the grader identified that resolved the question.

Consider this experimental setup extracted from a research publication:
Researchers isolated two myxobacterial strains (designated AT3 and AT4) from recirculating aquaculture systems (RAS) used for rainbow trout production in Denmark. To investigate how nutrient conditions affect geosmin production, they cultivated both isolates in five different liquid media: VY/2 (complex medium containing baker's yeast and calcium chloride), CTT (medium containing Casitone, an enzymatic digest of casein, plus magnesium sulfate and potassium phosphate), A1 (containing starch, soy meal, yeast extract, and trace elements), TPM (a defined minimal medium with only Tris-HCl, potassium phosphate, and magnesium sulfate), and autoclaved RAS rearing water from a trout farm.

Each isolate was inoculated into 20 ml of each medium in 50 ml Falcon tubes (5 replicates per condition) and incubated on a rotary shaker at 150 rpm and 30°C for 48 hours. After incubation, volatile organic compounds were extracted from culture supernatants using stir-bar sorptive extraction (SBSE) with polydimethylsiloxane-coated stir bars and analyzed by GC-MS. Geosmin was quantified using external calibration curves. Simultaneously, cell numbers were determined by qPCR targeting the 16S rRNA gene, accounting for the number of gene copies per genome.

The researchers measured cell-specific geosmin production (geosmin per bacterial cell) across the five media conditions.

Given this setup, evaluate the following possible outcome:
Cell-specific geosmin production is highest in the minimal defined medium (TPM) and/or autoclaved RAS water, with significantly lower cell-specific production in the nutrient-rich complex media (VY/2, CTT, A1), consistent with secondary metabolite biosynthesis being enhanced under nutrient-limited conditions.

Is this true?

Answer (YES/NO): NO